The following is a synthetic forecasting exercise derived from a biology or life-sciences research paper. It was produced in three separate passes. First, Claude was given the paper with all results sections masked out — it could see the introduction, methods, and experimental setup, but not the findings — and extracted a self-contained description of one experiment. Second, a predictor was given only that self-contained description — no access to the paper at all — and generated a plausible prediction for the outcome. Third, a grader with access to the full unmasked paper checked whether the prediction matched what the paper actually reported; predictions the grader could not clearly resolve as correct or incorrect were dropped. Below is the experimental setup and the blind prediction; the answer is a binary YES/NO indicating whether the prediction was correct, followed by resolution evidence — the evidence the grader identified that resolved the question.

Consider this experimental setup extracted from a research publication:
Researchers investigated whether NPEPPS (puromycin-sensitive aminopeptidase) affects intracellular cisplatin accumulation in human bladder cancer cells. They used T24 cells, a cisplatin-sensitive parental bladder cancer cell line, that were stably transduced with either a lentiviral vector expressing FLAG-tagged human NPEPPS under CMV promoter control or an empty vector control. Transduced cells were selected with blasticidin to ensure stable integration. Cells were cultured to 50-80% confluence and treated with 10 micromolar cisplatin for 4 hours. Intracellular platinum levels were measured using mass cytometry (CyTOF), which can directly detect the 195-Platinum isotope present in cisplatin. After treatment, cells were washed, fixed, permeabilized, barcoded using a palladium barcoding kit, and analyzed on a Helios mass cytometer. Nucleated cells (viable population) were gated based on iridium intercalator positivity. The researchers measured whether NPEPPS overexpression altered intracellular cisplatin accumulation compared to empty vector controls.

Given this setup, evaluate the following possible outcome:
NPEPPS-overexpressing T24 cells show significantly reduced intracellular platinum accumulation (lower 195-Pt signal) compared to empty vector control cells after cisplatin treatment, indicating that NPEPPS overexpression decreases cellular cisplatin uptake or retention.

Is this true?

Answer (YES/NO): YES